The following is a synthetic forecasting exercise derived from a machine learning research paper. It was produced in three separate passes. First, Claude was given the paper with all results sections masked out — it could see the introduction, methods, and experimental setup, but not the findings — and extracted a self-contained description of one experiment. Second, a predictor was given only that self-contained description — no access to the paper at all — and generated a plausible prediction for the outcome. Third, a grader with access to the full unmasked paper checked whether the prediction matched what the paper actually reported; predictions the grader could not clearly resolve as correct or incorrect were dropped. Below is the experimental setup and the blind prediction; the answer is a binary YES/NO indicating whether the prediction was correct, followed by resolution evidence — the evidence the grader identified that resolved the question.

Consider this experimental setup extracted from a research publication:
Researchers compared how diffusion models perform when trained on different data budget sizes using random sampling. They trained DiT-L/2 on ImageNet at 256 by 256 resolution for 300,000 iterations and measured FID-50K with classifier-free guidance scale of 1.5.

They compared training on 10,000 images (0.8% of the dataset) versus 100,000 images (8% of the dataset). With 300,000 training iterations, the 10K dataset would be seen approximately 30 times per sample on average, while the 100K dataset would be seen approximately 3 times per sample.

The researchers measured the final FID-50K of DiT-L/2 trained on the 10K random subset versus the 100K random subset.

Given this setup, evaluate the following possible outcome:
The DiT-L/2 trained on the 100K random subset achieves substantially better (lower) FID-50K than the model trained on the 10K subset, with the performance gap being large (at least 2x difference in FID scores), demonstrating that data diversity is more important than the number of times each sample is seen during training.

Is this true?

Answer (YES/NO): NO